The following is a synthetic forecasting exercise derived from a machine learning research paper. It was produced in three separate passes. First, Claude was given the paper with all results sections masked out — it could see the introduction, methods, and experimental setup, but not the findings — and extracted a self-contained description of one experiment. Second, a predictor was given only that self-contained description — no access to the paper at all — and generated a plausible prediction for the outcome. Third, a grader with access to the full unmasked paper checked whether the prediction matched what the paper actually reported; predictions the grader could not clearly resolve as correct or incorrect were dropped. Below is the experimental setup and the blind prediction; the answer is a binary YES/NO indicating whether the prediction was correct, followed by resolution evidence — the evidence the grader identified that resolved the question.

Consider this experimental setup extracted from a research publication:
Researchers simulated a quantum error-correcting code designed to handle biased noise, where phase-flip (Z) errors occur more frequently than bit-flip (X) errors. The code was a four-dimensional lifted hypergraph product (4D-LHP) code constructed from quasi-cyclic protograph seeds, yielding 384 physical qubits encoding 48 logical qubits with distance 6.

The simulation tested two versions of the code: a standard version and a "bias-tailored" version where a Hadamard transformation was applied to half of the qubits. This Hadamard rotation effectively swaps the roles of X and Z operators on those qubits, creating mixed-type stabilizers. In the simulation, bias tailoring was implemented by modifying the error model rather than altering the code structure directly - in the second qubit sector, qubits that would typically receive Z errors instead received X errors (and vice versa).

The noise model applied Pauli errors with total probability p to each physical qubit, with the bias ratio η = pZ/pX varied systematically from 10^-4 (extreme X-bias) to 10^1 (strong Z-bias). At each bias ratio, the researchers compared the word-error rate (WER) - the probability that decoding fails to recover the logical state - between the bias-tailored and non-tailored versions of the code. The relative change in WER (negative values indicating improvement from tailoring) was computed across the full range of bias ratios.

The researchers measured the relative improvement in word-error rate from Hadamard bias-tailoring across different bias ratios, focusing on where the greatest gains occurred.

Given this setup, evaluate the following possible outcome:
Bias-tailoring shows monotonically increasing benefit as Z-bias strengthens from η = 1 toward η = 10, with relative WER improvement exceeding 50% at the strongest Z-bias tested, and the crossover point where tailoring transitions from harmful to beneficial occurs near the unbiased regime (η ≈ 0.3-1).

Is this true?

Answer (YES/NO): NO